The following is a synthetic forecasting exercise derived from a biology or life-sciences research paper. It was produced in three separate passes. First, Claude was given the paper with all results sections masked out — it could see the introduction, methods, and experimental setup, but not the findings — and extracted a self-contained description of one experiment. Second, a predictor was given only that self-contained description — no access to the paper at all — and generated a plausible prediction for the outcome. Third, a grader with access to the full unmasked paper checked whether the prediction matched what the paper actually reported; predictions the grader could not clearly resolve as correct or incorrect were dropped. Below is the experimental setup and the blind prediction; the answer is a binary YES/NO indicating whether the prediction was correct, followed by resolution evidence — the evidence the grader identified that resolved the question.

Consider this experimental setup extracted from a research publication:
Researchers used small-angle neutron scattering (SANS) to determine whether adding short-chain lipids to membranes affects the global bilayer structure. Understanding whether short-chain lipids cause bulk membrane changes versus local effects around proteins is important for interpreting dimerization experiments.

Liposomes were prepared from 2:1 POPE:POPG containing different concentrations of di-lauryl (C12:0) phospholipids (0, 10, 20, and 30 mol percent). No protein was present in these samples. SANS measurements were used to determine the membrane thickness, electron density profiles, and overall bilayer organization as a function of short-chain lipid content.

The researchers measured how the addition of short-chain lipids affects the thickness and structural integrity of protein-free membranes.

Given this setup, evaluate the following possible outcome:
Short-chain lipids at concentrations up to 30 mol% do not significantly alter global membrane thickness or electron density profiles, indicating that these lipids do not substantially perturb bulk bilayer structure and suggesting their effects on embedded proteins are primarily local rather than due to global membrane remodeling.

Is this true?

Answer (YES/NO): NO